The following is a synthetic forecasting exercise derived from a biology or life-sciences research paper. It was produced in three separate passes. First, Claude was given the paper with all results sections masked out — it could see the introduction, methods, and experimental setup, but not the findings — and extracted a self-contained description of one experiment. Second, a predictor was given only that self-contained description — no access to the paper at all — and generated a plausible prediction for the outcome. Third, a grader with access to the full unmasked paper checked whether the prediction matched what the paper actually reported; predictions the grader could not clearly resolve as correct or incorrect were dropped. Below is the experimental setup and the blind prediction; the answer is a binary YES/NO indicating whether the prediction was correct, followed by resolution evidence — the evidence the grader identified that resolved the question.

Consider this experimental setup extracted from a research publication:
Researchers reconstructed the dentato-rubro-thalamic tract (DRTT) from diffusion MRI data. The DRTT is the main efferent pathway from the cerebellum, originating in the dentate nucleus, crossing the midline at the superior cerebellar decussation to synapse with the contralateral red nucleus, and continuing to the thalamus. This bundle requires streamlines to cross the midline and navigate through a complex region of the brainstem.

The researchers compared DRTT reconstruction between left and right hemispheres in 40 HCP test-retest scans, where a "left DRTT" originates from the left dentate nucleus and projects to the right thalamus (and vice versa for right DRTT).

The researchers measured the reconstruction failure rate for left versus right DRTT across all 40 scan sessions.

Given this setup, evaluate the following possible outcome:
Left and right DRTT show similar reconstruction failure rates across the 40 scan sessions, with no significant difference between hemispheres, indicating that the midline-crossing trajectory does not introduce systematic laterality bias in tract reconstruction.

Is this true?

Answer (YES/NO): NO